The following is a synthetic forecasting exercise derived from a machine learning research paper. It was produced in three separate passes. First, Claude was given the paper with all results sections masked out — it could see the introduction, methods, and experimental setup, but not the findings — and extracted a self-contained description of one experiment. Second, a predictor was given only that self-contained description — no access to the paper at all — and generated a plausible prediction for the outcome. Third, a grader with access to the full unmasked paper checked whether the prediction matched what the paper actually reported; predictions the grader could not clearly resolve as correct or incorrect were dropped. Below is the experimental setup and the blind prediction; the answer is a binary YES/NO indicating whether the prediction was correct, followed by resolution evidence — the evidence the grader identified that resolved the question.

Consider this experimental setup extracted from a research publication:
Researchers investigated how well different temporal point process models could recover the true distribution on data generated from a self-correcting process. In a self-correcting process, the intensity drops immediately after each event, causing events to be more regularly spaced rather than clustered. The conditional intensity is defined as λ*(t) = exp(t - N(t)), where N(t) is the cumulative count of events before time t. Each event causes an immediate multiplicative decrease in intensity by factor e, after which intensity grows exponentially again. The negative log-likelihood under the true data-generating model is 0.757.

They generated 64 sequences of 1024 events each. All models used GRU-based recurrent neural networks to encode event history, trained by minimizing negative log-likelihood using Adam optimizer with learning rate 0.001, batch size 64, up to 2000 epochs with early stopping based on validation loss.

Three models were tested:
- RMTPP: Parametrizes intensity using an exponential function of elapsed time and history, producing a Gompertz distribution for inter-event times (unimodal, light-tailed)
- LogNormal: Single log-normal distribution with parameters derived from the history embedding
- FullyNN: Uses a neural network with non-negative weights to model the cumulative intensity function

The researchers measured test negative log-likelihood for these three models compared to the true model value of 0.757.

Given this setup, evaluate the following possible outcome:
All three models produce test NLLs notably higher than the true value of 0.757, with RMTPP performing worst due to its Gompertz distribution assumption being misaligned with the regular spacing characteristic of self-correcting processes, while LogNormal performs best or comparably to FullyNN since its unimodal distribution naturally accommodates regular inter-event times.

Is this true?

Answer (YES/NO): NO